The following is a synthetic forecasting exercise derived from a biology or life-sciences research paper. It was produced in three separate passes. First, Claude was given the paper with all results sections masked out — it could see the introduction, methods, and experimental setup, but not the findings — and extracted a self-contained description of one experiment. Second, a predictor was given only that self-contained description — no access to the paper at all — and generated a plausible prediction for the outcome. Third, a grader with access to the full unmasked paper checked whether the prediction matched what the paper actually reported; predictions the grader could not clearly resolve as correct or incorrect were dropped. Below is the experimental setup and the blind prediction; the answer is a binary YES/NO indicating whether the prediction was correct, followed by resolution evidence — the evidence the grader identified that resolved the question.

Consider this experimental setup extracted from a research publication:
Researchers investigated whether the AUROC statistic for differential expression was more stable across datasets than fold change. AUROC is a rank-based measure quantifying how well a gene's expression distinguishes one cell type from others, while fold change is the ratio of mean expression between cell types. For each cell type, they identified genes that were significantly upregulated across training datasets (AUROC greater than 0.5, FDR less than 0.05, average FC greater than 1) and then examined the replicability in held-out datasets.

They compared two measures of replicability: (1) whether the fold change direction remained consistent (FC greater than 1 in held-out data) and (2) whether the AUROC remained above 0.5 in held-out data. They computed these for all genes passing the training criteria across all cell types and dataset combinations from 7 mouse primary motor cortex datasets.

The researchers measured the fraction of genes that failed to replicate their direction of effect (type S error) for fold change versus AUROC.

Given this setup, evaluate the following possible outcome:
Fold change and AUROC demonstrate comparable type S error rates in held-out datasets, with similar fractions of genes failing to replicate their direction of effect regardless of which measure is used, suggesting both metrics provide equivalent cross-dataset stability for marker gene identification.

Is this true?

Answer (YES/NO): YES